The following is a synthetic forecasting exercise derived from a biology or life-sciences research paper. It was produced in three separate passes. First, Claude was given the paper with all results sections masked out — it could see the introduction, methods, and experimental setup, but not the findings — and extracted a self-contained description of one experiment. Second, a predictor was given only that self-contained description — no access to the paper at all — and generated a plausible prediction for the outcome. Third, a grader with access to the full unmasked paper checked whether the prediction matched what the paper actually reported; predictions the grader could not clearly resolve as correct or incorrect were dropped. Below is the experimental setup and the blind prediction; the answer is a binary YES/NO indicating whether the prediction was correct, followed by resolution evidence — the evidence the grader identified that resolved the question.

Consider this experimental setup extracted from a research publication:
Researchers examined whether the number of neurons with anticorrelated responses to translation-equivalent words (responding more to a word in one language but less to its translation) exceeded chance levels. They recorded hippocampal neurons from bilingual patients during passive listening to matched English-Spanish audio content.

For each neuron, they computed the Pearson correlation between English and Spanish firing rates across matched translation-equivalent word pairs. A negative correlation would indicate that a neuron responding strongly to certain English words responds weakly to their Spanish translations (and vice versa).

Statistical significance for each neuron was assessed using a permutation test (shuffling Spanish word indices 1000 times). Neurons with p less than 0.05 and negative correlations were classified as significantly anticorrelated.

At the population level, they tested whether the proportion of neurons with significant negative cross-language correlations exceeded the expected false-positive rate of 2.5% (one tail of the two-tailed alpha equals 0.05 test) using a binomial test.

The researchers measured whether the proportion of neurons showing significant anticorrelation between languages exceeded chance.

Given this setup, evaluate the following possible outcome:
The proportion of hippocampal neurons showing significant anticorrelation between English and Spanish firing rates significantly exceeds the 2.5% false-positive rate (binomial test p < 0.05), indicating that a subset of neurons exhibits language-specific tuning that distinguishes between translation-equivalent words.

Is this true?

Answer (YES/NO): NO